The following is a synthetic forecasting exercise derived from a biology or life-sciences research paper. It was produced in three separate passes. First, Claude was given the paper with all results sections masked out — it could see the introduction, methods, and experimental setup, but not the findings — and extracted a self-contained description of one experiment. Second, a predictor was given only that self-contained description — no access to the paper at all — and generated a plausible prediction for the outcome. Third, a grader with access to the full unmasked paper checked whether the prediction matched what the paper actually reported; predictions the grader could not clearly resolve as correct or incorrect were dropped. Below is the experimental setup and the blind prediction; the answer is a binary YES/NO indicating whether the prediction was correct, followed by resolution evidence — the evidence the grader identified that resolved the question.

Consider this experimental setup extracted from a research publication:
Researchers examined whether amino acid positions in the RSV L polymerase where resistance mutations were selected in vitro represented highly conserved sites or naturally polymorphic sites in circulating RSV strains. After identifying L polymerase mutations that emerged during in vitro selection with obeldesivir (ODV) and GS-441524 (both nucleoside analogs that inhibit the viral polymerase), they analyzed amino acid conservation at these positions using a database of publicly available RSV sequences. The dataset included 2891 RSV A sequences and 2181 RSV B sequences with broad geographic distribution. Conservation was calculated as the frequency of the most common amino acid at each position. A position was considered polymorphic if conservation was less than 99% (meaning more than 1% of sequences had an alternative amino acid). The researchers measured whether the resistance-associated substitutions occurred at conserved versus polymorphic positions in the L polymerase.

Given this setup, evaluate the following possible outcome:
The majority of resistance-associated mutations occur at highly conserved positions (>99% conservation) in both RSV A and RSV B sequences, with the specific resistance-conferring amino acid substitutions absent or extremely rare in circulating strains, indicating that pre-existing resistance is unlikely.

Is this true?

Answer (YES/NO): YES